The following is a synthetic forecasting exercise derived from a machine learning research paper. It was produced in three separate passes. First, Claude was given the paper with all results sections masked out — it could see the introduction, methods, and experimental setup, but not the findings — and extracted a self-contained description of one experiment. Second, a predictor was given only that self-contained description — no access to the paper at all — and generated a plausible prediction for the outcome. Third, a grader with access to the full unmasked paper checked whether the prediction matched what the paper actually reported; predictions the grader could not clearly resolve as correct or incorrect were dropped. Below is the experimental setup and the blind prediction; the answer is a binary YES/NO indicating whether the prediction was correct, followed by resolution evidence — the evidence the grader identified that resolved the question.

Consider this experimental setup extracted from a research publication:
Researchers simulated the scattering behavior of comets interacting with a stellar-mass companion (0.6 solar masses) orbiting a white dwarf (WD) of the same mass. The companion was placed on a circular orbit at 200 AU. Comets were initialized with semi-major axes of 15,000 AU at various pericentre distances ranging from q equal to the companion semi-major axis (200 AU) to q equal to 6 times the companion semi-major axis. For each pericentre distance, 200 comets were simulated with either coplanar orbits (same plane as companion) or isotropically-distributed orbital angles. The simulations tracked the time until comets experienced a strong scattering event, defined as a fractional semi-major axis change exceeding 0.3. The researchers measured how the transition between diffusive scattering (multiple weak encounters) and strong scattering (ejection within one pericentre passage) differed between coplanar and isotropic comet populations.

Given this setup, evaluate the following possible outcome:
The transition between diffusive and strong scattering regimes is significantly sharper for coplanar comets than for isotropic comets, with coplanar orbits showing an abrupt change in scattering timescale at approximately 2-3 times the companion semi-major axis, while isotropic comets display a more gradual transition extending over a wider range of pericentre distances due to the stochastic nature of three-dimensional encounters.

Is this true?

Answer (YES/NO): NO